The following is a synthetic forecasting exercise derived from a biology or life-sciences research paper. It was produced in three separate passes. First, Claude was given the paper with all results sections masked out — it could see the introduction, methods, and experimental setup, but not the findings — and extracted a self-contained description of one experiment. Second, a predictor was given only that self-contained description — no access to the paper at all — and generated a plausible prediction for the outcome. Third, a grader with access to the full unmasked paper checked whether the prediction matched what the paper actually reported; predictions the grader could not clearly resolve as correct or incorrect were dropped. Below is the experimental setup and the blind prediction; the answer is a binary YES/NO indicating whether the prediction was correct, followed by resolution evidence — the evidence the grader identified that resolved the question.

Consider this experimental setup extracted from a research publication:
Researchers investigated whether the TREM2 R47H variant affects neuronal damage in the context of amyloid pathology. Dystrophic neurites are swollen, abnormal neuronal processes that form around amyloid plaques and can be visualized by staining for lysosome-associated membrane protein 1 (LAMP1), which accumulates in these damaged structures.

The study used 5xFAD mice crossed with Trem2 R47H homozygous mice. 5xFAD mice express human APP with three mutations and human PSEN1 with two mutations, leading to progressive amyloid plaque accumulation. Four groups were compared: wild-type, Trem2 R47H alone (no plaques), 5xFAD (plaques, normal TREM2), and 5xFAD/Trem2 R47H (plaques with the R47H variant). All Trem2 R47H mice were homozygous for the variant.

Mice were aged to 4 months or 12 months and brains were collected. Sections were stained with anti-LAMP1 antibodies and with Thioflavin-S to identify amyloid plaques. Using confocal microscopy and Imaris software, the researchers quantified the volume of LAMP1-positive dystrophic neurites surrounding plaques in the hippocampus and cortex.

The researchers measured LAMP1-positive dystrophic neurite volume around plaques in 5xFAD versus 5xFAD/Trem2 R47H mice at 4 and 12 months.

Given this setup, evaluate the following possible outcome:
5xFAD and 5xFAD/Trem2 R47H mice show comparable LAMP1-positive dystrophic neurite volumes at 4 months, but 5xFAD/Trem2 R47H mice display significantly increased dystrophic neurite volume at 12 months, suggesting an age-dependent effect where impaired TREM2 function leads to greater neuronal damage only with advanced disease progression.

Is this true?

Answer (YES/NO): NO